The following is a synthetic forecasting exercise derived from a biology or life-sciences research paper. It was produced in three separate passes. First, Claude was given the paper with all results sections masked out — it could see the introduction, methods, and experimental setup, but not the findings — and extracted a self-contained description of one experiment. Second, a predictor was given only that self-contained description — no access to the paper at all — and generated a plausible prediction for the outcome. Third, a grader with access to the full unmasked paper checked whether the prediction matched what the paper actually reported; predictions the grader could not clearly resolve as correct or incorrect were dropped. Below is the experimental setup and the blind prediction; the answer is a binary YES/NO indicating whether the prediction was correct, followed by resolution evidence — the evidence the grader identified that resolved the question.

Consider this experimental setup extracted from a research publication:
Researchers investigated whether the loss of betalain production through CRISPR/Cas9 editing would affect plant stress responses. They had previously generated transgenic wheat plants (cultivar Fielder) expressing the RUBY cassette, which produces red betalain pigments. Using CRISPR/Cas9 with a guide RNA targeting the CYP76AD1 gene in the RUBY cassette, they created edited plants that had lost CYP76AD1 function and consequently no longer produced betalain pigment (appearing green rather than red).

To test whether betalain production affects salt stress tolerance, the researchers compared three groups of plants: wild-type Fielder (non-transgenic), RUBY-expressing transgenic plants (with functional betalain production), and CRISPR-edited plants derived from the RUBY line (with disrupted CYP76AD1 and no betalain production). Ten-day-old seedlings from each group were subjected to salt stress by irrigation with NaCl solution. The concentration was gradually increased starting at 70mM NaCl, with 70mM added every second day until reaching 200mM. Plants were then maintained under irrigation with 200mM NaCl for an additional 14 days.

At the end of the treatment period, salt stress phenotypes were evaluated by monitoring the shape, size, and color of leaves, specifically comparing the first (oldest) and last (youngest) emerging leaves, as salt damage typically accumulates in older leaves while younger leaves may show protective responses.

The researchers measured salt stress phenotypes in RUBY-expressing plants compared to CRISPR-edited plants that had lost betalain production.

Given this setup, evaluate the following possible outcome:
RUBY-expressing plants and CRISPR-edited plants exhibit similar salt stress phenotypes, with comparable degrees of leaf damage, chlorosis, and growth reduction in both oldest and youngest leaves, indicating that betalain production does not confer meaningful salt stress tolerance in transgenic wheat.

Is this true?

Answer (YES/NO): NO